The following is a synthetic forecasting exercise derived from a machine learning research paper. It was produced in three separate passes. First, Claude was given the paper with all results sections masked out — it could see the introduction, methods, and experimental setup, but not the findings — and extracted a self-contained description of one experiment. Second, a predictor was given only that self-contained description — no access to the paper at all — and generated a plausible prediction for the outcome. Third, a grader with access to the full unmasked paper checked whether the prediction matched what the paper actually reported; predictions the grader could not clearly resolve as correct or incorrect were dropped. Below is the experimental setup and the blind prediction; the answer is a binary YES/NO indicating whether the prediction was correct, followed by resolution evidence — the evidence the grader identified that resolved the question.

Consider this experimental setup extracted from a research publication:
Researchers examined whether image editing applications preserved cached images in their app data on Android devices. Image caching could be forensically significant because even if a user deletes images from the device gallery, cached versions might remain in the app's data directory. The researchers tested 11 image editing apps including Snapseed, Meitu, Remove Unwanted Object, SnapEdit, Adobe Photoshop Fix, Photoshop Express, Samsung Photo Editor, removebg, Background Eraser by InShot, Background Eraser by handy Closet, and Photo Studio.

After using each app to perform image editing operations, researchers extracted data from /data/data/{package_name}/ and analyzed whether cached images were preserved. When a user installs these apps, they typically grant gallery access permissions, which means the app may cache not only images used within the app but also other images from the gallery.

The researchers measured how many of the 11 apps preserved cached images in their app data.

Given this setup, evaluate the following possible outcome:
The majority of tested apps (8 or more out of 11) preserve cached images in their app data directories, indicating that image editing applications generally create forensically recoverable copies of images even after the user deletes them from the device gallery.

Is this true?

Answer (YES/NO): NO